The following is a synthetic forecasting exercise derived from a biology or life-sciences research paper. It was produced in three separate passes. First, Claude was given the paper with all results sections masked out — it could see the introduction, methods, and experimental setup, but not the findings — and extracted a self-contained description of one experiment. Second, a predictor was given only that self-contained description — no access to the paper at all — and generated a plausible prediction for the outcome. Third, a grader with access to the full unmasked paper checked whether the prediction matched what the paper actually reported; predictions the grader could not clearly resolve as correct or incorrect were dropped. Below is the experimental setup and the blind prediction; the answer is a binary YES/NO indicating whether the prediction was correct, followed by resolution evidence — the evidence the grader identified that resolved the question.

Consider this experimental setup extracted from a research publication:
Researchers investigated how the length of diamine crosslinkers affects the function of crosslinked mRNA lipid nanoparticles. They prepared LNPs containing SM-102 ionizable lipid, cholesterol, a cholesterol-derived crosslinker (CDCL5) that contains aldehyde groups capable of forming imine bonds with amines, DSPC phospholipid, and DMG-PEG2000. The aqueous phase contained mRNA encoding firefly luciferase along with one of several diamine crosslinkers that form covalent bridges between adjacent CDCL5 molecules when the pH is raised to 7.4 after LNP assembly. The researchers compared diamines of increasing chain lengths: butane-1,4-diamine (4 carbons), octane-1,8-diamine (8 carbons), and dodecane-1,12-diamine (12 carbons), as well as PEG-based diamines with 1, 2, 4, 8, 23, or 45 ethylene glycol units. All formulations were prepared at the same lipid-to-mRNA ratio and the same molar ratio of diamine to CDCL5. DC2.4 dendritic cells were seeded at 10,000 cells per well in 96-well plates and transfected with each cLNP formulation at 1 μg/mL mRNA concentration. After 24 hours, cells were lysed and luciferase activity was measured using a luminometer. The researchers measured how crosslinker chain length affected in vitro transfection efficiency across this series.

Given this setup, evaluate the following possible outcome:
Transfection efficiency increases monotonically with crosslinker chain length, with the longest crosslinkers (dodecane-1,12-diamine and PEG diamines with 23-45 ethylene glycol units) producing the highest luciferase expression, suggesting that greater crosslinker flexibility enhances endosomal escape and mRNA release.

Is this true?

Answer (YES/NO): NO